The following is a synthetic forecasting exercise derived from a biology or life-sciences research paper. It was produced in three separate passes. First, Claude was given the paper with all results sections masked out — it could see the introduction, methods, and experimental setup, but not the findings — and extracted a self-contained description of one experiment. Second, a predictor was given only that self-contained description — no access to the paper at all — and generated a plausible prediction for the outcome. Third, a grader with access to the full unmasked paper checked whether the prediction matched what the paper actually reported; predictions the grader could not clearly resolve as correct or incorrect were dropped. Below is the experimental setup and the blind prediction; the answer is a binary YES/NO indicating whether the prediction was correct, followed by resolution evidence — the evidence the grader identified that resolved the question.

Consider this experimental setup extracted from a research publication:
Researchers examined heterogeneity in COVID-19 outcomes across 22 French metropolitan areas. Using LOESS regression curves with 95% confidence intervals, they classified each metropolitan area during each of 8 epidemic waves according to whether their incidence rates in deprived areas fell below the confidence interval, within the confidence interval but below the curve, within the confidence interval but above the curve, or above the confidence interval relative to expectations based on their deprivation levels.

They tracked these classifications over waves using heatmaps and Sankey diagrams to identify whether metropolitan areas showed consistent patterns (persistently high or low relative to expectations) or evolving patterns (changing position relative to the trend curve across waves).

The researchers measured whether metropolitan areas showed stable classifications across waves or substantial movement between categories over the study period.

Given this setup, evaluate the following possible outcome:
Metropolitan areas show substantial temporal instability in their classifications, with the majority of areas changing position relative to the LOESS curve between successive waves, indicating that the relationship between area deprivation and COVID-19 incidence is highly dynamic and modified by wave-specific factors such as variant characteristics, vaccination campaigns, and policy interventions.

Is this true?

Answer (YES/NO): NO